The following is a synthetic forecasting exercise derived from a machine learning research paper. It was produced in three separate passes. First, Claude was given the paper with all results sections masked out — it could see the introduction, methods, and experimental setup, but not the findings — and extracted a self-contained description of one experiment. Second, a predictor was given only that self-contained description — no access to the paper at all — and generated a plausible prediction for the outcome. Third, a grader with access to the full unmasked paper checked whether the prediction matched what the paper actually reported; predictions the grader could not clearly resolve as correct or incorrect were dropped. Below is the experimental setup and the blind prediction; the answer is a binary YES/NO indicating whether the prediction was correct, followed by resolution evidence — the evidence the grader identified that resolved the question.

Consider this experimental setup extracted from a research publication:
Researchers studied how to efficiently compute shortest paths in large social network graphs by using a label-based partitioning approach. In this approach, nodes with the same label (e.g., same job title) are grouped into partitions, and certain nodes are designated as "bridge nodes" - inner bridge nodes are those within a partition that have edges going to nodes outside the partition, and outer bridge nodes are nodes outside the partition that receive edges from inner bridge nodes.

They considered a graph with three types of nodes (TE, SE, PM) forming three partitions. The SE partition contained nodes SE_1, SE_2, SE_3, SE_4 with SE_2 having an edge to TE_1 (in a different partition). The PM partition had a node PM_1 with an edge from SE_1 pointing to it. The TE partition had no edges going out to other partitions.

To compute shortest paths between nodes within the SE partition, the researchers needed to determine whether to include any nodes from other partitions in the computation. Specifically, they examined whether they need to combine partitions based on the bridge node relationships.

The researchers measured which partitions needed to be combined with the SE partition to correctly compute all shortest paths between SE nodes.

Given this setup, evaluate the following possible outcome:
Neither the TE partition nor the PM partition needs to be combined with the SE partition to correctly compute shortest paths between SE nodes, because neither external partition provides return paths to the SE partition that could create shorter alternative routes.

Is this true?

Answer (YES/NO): NO